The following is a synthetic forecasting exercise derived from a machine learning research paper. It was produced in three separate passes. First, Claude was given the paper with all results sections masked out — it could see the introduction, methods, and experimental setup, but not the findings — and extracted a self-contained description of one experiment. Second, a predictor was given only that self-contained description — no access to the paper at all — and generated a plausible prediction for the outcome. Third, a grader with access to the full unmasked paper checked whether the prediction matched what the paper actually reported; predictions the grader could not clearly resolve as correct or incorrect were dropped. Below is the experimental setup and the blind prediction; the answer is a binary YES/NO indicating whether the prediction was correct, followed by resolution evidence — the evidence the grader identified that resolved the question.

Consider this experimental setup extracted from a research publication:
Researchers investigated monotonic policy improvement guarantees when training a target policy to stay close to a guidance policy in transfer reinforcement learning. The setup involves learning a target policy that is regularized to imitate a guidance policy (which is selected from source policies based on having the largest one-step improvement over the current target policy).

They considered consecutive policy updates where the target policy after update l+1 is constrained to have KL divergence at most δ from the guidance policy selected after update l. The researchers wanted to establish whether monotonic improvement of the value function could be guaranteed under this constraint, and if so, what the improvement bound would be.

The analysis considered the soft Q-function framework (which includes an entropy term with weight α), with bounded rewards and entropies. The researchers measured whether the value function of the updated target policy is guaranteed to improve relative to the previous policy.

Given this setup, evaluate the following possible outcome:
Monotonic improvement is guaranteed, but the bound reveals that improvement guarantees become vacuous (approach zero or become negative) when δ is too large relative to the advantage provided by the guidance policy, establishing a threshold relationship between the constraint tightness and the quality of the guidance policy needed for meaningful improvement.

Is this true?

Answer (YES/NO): NO